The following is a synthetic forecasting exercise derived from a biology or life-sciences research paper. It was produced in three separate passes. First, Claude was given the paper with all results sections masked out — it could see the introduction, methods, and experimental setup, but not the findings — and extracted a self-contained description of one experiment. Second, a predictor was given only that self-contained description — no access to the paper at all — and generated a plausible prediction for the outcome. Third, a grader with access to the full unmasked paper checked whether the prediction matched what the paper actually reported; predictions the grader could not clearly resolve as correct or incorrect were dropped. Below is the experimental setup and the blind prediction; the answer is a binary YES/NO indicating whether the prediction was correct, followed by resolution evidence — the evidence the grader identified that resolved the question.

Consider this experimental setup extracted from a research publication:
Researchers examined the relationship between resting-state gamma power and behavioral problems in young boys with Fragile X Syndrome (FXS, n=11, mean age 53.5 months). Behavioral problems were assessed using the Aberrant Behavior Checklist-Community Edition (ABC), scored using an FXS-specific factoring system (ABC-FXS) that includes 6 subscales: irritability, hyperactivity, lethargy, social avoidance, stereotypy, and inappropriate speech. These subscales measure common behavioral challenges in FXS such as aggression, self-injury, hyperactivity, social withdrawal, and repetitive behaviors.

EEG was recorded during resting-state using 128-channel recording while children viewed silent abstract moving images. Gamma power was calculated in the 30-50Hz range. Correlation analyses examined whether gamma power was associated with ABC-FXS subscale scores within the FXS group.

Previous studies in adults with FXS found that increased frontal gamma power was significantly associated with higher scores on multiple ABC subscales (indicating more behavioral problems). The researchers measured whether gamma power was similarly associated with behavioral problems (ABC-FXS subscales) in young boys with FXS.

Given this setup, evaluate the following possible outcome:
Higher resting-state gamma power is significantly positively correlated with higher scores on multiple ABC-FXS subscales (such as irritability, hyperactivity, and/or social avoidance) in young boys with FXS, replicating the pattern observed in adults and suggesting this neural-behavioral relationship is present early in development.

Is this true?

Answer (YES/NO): NO